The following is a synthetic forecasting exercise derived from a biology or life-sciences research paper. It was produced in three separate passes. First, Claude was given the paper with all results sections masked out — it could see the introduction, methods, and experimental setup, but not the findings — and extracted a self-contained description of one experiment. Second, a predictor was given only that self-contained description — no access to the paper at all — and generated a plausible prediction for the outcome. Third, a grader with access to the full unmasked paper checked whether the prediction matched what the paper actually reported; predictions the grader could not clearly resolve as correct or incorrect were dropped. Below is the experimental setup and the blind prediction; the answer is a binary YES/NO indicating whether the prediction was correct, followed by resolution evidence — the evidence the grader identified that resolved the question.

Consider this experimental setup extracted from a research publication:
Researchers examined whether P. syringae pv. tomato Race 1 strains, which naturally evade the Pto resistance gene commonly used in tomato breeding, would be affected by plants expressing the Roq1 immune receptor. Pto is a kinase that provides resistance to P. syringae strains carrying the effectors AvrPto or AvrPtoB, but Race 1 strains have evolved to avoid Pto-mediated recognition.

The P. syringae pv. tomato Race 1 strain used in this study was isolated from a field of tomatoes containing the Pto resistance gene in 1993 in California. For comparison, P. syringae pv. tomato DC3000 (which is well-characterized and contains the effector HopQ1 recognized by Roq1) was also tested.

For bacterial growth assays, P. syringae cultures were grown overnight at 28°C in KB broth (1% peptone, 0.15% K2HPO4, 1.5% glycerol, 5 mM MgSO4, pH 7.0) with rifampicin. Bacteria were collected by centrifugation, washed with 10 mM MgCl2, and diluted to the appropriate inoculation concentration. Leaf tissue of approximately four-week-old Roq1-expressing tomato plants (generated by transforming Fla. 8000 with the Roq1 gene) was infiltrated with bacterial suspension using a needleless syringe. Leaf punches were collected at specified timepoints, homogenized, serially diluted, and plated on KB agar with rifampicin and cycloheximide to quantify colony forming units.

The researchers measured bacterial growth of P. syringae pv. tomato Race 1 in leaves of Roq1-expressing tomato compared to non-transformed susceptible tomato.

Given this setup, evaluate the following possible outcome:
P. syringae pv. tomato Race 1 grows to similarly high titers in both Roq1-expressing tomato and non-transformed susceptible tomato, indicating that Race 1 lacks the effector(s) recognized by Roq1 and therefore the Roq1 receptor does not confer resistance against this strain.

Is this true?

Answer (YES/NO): NO